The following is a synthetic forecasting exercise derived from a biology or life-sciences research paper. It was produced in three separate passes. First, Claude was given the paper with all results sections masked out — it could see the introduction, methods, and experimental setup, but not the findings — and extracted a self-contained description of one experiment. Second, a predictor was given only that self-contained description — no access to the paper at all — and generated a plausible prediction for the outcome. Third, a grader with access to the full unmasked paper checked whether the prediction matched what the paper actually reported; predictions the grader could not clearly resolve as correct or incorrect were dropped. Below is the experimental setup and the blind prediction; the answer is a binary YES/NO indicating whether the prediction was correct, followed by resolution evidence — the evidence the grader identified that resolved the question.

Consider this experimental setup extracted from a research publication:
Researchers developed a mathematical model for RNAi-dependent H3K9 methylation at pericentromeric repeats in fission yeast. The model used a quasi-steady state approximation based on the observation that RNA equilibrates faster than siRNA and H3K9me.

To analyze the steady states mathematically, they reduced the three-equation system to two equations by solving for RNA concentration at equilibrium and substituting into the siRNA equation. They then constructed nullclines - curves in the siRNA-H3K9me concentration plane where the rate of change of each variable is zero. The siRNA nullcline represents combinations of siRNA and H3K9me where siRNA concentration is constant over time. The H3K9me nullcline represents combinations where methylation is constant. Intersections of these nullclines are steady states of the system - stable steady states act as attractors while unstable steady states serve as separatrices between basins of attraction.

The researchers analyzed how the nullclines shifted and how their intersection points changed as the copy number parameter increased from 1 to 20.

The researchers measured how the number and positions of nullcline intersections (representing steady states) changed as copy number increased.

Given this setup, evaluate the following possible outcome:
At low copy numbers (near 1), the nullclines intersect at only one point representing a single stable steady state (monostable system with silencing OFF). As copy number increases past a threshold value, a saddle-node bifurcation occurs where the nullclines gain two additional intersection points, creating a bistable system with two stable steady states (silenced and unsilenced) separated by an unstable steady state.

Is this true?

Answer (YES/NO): NO